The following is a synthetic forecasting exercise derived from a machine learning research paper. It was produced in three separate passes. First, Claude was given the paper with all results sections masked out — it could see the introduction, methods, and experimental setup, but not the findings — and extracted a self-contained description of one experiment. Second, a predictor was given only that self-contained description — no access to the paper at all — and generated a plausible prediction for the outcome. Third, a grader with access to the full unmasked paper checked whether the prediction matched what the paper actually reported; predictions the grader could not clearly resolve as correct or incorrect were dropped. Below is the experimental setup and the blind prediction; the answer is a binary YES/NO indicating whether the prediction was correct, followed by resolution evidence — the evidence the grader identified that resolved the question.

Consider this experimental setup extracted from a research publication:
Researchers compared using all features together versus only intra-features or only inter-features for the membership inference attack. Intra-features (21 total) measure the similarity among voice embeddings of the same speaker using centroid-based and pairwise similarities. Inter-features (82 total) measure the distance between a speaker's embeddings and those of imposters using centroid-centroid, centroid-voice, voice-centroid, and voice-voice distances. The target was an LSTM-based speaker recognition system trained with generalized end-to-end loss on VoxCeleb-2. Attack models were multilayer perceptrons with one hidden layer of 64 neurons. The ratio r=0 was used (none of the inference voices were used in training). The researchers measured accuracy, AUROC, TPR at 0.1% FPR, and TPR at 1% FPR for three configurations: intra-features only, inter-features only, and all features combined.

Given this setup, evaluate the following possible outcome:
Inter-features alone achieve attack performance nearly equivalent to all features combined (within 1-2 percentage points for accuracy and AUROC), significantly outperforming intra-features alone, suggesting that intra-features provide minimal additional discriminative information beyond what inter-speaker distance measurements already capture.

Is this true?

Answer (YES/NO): NO